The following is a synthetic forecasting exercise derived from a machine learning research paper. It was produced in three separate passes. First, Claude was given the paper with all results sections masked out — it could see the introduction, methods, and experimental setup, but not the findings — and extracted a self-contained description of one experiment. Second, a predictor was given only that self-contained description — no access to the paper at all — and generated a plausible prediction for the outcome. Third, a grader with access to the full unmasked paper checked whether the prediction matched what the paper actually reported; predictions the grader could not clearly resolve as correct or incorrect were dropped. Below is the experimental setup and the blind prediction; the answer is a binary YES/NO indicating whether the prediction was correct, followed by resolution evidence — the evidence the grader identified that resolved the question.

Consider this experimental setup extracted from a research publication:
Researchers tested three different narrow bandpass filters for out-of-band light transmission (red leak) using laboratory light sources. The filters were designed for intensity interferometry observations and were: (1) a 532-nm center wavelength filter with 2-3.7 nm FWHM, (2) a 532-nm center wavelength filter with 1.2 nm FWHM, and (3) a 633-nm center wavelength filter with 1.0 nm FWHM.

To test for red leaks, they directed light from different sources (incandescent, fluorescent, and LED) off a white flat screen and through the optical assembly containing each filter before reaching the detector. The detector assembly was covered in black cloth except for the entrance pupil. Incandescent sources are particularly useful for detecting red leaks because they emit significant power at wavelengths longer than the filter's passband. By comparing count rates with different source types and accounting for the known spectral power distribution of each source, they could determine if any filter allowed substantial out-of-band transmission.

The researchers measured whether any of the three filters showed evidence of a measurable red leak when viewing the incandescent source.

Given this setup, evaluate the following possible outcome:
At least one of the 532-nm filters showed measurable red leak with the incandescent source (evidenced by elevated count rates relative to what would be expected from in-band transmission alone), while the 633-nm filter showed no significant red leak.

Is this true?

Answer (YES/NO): YES